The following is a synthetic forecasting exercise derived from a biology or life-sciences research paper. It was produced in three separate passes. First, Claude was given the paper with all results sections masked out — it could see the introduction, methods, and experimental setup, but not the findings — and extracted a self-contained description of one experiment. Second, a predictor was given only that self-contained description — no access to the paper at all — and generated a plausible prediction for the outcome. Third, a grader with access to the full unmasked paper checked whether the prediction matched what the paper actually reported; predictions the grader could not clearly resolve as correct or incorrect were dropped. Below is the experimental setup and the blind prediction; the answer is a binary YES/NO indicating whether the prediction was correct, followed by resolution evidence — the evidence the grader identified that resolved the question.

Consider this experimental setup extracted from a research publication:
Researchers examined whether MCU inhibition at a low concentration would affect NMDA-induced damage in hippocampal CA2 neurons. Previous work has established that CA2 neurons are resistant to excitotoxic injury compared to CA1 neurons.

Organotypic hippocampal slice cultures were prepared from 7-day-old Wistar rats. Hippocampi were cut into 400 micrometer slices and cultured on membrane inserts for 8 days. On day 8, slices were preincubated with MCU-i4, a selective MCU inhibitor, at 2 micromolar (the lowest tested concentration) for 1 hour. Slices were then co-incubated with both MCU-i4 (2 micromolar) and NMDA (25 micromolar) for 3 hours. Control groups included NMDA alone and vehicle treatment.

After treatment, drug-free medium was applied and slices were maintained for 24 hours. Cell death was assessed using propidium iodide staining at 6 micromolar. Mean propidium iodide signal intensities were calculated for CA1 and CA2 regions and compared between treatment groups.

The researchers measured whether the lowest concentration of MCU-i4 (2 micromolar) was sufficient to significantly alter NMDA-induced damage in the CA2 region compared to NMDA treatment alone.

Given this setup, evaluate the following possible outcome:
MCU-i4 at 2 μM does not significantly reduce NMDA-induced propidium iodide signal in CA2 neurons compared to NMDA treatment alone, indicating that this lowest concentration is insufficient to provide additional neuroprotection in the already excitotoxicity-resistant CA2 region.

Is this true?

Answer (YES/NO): NO